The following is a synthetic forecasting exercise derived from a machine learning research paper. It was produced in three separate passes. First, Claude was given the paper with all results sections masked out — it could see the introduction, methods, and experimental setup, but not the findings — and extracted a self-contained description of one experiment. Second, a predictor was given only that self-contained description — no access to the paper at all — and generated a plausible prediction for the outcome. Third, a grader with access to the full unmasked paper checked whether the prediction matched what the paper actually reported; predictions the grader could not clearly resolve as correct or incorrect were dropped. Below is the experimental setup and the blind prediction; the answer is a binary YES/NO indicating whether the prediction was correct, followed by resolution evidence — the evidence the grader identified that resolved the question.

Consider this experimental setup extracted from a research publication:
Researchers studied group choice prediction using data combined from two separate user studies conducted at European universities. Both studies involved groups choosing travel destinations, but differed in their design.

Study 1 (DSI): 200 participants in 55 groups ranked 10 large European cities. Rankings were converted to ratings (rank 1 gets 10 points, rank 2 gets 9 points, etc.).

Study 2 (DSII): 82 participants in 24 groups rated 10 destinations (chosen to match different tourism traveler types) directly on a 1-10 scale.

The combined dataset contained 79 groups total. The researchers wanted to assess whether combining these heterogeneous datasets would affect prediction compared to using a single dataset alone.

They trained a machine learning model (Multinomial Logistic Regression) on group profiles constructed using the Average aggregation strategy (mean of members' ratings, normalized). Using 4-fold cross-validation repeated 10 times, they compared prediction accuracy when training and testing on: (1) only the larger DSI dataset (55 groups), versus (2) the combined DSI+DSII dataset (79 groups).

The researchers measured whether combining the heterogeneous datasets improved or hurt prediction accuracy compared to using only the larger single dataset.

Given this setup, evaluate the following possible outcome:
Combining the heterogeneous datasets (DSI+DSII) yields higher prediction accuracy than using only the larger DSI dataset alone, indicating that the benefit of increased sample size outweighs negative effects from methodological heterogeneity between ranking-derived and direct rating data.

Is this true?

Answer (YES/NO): NO